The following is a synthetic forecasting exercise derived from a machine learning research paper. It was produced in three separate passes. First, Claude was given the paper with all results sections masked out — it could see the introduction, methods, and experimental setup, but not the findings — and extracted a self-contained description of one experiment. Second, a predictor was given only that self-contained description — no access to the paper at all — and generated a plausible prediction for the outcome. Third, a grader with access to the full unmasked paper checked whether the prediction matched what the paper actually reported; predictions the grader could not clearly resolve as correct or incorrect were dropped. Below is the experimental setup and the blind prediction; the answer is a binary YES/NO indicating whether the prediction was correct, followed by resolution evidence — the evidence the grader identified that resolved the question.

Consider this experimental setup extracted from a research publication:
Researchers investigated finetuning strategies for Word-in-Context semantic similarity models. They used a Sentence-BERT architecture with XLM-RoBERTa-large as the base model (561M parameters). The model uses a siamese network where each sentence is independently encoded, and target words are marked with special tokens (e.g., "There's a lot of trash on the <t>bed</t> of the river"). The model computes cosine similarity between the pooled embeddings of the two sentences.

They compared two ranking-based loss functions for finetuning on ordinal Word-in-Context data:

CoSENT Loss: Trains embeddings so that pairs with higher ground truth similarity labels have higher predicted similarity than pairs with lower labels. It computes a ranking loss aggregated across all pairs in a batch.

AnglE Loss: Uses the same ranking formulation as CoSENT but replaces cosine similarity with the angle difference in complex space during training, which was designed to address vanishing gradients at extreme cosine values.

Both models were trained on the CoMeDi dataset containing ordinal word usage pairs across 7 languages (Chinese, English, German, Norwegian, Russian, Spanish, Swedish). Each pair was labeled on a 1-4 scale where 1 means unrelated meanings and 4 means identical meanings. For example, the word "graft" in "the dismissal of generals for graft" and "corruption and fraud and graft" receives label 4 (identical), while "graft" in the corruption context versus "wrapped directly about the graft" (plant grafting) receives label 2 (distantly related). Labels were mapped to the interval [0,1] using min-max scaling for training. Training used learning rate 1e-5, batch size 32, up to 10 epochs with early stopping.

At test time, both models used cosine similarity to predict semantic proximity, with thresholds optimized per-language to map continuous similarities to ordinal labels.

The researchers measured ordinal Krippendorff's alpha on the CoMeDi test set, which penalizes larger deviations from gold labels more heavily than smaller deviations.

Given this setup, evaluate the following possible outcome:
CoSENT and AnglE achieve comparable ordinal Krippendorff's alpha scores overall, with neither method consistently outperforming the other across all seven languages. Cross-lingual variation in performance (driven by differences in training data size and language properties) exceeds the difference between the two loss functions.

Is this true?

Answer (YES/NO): NO